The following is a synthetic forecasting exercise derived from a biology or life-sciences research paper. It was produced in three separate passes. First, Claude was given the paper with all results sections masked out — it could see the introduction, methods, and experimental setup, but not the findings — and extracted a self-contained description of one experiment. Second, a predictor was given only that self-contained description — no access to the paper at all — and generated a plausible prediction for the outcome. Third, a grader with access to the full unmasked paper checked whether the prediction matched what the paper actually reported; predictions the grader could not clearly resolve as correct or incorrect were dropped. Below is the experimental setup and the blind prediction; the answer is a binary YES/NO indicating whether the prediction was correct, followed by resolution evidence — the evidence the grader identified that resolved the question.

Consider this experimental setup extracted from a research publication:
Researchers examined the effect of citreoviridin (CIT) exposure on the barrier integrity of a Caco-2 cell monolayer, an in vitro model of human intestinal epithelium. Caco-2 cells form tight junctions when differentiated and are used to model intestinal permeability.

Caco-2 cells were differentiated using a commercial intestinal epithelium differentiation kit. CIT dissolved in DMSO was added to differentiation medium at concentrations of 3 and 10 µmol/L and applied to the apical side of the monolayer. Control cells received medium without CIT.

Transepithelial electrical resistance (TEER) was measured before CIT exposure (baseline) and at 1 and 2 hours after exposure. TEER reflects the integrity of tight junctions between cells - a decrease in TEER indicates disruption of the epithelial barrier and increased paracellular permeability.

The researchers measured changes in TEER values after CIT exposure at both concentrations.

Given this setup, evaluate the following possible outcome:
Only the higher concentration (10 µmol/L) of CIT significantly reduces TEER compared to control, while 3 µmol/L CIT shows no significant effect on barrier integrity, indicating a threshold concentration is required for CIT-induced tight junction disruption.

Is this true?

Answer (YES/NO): NO